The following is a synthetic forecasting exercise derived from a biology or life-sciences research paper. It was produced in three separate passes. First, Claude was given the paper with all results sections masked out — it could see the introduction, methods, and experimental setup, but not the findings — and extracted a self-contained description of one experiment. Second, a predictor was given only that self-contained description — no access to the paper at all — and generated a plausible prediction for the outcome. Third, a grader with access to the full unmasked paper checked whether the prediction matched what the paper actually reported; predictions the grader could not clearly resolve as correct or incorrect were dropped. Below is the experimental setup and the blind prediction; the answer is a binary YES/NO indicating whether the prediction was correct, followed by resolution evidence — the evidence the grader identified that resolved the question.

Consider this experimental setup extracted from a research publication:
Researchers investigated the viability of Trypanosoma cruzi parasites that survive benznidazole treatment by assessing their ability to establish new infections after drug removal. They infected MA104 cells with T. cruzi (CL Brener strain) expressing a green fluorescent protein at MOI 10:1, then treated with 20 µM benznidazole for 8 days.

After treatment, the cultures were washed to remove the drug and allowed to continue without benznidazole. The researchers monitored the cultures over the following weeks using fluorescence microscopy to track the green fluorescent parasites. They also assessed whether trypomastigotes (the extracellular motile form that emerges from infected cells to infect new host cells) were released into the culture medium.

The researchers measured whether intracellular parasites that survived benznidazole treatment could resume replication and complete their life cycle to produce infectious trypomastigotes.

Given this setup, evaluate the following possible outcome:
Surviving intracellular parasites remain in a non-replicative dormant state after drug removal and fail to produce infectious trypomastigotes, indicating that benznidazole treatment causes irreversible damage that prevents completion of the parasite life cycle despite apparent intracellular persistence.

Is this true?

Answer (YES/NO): NO